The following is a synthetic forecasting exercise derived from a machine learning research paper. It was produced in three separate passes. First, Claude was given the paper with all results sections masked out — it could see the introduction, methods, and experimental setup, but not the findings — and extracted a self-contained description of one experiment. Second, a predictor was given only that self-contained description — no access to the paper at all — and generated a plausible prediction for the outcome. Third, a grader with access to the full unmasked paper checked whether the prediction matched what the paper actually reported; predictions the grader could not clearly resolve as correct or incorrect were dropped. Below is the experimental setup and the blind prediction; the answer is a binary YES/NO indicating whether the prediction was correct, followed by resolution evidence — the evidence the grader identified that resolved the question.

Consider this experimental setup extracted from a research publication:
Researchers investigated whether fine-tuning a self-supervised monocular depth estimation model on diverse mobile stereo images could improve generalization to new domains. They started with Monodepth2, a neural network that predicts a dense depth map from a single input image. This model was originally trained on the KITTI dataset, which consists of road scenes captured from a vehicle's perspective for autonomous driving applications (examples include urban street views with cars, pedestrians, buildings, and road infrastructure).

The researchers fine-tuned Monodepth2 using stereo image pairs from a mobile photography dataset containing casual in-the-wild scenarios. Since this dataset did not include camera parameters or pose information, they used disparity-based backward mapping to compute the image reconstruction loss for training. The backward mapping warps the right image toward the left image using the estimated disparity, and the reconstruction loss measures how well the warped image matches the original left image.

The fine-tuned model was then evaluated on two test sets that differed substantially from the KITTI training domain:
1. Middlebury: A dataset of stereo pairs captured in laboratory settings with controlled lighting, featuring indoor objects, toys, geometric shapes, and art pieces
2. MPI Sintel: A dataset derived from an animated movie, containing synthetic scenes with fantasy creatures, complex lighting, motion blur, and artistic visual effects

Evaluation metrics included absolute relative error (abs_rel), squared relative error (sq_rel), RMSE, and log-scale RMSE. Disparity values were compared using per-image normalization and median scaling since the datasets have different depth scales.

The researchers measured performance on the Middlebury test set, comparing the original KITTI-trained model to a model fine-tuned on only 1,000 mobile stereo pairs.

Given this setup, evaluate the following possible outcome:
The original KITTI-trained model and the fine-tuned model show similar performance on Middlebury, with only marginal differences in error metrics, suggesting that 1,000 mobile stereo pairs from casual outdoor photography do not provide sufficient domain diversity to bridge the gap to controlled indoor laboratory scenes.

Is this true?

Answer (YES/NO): NO